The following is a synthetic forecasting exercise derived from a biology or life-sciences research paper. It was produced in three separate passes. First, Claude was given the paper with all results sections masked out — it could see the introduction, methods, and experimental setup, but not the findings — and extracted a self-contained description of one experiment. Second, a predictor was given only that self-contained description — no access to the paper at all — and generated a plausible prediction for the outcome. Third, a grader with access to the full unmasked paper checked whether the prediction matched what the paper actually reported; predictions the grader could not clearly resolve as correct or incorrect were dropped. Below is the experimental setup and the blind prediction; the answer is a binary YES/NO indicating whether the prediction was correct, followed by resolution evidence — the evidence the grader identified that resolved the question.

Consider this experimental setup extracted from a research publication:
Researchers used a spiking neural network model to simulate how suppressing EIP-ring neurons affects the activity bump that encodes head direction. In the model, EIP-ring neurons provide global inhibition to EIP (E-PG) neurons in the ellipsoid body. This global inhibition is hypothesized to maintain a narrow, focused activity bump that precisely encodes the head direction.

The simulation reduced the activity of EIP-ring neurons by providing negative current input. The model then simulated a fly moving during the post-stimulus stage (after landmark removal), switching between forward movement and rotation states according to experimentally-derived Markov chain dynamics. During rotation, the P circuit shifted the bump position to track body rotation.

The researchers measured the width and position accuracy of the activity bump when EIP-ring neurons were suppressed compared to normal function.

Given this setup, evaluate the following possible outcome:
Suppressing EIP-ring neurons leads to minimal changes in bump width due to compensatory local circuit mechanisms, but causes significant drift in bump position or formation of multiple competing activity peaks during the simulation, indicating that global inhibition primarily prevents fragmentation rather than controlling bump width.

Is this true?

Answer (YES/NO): NO